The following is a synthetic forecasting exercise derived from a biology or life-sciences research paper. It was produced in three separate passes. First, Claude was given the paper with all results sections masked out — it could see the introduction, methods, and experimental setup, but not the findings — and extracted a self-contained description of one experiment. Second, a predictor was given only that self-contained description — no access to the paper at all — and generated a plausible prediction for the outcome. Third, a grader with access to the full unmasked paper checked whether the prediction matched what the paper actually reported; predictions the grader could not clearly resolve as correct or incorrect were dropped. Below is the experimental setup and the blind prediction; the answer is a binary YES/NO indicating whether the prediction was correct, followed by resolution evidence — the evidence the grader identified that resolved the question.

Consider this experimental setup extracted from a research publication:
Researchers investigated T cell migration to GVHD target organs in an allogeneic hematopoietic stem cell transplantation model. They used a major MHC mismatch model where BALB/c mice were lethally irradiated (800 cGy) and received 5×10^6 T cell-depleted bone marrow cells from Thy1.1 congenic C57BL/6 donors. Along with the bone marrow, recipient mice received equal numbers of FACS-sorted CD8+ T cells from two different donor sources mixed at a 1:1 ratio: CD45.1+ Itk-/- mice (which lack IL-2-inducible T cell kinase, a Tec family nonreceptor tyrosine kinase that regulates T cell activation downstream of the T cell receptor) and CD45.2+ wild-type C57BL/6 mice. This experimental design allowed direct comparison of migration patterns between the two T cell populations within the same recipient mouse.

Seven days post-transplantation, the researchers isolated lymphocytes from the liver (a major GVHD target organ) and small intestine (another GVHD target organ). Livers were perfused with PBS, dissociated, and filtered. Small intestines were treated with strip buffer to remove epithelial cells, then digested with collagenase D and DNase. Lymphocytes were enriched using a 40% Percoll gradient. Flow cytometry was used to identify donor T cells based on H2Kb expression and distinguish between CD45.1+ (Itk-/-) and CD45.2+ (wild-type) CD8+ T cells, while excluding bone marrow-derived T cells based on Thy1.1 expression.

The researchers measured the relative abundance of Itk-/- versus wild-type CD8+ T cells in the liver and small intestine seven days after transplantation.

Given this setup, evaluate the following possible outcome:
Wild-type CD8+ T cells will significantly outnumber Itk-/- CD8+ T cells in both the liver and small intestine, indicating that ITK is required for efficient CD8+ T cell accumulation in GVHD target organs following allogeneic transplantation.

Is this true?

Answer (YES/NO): YES